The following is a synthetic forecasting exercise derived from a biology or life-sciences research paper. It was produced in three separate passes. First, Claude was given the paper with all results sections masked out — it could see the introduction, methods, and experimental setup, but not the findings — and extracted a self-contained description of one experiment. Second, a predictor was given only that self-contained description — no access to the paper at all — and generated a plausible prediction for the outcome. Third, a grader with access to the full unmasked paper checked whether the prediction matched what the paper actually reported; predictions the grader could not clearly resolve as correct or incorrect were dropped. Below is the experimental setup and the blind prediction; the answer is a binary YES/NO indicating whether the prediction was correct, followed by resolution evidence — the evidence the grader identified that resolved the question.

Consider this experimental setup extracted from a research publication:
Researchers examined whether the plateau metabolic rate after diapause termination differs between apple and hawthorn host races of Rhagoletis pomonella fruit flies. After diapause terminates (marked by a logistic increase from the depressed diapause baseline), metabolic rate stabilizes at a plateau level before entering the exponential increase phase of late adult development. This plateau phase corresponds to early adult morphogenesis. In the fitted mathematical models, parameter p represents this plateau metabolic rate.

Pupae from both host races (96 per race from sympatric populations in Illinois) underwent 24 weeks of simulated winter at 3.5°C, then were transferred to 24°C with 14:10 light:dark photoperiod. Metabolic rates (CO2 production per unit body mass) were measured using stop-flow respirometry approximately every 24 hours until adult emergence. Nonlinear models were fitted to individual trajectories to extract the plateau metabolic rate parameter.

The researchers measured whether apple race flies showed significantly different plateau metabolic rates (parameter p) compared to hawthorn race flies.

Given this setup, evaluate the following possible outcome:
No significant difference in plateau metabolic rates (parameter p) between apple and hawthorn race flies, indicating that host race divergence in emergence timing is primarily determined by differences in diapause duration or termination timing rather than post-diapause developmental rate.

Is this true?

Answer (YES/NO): NO